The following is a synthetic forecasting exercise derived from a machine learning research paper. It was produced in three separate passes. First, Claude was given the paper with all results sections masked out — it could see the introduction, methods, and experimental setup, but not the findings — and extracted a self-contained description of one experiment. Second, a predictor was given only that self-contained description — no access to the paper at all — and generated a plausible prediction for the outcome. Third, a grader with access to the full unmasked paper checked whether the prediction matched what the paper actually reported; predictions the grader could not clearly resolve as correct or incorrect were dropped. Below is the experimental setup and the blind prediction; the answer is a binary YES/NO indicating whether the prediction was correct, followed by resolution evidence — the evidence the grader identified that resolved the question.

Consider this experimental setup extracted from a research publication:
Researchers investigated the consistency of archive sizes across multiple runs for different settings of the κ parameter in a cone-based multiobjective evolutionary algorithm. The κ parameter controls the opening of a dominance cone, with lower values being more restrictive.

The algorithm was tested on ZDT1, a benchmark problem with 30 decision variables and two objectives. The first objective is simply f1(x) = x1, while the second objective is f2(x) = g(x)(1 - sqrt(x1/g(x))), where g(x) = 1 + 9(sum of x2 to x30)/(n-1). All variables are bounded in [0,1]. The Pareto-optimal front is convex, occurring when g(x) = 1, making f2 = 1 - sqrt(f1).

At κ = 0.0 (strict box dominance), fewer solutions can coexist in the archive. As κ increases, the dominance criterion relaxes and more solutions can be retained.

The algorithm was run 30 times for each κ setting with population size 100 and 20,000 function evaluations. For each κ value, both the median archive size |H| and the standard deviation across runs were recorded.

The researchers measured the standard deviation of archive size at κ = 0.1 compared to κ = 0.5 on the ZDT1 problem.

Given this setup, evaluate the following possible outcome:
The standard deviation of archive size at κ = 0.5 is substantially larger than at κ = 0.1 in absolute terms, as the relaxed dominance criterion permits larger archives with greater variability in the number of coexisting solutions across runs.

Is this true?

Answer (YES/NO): NO